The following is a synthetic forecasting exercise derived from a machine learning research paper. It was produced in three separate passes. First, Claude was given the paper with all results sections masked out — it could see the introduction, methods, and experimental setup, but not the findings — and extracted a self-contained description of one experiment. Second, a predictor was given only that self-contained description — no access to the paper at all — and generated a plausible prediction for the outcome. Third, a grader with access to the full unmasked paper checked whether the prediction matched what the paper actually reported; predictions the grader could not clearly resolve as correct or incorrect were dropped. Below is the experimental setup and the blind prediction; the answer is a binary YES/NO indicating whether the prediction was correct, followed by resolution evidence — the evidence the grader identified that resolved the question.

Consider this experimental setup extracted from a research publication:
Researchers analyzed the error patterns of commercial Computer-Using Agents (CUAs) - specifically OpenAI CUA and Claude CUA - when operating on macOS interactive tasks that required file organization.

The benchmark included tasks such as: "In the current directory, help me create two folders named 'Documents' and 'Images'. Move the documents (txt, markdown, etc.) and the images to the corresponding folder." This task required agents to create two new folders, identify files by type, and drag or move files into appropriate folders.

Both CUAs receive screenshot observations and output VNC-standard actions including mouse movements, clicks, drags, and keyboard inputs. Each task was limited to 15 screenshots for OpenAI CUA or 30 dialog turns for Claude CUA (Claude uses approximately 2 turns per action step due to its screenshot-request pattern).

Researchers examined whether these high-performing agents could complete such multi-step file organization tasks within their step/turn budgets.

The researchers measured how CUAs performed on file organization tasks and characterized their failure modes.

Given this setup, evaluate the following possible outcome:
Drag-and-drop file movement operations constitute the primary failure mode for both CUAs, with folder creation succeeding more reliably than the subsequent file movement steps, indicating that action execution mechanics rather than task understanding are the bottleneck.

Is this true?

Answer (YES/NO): NO